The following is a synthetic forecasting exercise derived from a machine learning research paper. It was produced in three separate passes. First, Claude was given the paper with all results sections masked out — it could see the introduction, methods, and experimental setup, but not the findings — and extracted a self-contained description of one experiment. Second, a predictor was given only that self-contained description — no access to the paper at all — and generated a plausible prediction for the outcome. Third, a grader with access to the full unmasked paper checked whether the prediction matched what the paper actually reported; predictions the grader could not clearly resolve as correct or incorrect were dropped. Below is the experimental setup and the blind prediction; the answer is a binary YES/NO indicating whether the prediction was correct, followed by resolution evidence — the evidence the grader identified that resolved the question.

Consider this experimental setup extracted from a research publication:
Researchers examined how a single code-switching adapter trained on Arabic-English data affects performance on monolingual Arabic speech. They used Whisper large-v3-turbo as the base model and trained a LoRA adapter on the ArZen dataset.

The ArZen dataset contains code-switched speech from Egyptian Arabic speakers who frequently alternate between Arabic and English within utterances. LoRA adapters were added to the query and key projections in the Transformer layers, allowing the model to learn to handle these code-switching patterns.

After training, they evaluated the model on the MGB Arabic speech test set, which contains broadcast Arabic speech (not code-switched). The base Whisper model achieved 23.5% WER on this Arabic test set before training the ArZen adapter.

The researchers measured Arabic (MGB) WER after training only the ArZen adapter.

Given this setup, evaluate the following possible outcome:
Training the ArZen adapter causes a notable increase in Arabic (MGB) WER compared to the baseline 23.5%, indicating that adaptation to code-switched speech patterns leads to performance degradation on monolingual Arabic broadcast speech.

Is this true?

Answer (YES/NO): YES